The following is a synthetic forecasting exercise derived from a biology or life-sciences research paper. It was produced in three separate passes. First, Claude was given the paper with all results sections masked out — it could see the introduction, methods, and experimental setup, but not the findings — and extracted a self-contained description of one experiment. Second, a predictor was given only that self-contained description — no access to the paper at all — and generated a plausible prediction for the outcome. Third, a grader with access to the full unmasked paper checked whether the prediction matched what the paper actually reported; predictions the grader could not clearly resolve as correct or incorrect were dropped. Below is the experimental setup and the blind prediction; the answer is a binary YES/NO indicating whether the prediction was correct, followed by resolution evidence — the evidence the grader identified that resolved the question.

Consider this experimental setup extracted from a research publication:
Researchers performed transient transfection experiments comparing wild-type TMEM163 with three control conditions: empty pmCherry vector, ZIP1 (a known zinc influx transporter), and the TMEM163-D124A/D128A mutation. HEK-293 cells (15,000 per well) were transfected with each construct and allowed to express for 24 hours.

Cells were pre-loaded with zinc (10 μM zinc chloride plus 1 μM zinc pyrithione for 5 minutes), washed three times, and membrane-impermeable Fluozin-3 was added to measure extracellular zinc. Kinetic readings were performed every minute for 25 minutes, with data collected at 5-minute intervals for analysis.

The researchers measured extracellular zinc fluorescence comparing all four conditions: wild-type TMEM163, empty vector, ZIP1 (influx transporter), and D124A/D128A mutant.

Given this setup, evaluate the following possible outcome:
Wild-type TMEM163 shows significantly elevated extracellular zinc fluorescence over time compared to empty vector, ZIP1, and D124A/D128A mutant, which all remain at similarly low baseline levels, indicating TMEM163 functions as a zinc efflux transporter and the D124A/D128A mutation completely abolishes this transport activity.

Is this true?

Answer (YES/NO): NO